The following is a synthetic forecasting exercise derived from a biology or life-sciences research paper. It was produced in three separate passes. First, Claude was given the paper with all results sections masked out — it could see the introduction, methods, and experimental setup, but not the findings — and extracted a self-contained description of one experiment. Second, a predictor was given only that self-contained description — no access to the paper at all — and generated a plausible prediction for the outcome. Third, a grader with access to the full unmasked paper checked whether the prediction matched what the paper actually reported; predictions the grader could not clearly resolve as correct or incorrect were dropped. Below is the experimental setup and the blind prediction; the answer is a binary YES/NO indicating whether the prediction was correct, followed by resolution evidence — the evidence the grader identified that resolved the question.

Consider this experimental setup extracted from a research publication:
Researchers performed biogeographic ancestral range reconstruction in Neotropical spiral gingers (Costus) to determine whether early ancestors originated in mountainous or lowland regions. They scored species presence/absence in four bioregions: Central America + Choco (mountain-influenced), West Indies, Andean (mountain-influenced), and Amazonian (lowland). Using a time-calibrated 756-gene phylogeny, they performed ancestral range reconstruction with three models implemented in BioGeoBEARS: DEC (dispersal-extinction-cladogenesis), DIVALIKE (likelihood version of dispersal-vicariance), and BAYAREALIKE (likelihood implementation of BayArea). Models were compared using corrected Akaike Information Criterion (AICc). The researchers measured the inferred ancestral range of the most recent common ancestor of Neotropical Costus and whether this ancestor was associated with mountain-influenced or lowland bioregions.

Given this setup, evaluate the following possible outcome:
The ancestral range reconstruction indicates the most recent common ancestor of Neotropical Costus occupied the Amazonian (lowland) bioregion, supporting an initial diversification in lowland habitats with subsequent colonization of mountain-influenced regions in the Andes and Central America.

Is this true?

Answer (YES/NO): NO